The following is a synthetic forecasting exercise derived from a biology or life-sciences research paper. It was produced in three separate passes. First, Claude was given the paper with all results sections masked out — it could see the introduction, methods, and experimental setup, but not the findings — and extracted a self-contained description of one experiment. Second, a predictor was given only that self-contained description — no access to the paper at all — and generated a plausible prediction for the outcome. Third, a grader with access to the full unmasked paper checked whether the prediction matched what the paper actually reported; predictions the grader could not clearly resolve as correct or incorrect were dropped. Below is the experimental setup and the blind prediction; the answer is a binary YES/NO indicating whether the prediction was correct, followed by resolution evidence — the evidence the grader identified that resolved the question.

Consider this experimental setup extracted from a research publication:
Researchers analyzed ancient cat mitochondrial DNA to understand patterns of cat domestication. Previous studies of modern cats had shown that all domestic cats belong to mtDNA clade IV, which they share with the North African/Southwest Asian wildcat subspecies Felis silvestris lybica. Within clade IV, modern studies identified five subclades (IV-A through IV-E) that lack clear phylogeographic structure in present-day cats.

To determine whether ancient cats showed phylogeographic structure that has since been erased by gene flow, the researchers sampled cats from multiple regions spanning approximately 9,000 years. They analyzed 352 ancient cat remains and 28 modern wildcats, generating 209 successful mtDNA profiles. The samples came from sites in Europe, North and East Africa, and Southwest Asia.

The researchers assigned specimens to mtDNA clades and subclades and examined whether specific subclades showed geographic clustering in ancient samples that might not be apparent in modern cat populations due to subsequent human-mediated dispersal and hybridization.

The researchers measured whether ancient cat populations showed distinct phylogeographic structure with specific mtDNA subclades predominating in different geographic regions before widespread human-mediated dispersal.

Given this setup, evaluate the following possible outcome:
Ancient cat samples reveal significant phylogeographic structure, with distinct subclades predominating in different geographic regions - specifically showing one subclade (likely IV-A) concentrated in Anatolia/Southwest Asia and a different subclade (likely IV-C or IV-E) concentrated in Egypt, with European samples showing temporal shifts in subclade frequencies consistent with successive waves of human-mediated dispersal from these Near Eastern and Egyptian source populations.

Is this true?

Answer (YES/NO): YES